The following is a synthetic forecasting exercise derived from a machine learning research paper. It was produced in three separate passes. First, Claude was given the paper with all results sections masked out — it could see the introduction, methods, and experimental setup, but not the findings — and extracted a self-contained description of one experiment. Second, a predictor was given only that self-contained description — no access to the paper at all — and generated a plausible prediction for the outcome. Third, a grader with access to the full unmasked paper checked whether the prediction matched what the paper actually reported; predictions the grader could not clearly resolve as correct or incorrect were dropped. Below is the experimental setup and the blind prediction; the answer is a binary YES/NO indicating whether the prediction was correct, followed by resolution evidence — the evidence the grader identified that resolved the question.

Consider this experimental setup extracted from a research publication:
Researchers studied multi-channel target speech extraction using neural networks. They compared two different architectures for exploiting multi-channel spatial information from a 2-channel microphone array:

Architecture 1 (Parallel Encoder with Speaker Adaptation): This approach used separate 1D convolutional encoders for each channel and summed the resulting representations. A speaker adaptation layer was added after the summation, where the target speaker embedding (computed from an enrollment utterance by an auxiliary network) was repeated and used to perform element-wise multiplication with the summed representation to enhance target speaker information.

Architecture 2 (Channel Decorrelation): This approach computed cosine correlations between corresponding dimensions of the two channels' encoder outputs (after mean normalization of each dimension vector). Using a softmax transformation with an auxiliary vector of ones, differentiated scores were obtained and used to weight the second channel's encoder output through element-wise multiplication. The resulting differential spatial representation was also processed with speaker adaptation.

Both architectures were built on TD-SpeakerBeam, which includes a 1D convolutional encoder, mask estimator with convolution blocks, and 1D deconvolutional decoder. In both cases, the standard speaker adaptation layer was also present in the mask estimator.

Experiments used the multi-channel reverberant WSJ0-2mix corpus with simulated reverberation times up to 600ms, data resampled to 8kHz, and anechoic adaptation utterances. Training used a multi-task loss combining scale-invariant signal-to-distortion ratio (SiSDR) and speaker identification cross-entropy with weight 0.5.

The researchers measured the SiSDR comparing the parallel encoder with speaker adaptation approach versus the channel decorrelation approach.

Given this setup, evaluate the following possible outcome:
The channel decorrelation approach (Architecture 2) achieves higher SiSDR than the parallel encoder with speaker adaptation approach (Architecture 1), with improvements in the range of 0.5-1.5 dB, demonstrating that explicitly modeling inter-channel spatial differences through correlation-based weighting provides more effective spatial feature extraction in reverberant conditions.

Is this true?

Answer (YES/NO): NO